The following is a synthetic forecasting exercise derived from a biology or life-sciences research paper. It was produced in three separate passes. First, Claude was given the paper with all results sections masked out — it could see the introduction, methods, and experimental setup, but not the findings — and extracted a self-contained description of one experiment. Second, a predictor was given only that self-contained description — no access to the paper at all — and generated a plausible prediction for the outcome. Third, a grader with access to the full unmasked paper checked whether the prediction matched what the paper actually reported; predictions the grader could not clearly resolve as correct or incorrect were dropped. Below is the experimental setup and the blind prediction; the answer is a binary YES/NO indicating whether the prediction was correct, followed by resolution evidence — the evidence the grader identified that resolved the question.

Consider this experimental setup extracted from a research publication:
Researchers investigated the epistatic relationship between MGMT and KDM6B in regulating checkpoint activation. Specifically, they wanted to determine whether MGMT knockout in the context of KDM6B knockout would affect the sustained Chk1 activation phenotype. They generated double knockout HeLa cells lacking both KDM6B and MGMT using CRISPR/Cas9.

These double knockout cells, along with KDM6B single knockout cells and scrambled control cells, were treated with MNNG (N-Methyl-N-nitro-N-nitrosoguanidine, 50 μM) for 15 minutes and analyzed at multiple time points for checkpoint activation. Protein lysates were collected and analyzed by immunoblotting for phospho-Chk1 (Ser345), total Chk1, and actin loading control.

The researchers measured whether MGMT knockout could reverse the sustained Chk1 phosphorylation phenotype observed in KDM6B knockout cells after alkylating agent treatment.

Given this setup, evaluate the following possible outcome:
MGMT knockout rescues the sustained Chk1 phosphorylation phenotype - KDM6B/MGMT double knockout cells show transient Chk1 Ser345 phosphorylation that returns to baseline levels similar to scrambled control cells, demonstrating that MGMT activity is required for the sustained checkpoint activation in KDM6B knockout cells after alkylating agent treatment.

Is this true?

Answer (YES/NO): NO